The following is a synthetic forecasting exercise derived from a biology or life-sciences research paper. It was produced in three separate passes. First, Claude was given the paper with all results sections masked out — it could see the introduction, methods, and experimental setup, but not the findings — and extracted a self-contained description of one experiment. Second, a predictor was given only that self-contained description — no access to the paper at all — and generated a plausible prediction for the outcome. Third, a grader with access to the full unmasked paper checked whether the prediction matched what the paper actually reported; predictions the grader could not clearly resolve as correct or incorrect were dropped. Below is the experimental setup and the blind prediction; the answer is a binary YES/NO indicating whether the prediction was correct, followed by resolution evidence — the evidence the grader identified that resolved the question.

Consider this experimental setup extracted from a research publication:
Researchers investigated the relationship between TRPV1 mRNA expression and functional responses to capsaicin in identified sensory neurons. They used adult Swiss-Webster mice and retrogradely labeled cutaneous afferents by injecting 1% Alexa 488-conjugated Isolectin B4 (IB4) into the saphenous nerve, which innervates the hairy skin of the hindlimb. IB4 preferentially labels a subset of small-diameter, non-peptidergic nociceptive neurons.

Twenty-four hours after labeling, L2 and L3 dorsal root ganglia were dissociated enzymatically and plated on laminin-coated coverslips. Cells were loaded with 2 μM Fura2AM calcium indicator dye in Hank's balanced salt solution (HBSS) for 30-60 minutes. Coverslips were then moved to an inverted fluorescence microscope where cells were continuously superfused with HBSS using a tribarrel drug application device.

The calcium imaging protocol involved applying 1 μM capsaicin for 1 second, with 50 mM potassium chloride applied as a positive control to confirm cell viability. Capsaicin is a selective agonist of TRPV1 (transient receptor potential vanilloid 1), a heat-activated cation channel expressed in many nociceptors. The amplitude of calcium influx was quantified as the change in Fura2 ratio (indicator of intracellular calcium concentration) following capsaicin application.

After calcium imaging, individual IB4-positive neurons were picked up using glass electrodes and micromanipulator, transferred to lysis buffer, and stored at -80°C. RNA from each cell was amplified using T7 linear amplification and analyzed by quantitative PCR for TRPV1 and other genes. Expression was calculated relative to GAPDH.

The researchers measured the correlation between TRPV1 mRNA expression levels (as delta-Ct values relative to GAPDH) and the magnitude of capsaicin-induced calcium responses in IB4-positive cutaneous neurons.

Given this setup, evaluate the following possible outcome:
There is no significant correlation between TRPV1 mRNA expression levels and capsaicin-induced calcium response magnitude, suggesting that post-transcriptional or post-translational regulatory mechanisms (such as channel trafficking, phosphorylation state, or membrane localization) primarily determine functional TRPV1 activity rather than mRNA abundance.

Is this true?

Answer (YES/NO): YES